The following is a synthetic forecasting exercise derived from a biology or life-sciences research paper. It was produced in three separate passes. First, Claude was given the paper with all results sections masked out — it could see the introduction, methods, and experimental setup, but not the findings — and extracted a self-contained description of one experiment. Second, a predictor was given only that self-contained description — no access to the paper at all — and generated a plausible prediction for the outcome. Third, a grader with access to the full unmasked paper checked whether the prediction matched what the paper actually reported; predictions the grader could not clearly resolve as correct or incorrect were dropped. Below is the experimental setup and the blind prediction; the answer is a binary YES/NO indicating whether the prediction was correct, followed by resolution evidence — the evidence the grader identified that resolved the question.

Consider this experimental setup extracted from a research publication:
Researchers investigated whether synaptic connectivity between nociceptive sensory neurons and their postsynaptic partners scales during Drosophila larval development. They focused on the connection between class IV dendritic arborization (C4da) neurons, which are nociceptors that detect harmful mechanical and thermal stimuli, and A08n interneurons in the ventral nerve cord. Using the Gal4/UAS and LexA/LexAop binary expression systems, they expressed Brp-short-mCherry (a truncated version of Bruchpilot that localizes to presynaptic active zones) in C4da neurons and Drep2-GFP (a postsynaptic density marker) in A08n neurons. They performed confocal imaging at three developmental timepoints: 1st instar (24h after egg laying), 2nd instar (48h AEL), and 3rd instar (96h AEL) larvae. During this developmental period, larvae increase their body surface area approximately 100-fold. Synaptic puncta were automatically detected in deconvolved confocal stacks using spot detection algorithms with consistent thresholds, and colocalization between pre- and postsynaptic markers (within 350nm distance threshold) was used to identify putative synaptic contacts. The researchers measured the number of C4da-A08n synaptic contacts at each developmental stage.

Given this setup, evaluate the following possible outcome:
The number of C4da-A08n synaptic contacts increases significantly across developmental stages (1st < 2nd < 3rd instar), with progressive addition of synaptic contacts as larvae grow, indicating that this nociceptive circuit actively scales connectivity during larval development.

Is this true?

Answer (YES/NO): YES